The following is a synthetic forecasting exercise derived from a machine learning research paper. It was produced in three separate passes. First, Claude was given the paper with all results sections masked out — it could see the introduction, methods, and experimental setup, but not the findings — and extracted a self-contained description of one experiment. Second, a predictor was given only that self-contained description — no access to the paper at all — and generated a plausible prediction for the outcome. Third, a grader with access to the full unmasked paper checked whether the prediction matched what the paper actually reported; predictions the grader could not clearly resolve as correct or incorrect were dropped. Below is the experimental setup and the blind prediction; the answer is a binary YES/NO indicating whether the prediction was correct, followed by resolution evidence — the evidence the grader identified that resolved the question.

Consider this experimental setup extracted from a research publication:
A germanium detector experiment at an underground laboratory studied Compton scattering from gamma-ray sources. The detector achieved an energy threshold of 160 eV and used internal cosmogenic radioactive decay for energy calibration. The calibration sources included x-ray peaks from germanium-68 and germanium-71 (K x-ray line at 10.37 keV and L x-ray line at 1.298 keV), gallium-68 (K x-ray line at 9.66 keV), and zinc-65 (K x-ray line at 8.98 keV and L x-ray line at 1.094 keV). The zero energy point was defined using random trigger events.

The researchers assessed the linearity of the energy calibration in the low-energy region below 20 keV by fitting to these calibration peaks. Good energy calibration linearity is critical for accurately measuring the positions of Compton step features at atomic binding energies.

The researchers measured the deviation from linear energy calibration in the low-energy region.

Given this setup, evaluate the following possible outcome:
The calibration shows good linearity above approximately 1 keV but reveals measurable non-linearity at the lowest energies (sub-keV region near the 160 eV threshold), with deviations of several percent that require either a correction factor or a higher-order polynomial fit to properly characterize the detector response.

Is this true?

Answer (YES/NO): NO